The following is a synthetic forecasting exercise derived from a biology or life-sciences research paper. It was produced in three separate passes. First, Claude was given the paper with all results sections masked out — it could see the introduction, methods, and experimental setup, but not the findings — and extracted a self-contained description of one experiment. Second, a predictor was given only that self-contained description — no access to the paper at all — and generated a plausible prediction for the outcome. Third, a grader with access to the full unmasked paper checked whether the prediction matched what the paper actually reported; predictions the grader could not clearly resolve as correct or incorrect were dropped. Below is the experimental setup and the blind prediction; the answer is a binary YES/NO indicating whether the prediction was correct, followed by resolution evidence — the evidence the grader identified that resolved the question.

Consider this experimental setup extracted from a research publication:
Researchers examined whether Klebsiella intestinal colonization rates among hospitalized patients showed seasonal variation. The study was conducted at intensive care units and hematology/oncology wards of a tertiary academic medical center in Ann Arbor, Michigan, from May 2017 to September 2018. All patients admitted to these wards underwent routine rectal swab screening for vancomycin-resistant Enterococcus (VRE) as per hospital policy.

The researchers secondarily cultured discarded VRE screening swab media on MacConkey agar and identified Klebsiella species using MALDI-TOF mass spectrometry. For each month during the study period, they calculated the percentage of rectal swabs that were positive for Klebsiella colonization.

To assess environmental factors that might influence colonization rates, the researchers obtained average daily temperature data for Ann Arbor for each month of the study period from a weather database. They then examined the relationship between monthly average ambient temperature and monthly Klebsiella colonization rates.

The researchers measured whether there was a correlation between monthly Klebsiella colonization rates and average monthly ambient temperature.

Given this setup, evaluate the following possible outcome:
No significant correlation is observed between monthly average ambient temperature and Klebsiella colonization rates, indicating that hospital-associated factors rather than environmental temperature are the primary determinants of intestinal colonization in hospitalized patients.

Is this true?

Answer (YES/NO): NO